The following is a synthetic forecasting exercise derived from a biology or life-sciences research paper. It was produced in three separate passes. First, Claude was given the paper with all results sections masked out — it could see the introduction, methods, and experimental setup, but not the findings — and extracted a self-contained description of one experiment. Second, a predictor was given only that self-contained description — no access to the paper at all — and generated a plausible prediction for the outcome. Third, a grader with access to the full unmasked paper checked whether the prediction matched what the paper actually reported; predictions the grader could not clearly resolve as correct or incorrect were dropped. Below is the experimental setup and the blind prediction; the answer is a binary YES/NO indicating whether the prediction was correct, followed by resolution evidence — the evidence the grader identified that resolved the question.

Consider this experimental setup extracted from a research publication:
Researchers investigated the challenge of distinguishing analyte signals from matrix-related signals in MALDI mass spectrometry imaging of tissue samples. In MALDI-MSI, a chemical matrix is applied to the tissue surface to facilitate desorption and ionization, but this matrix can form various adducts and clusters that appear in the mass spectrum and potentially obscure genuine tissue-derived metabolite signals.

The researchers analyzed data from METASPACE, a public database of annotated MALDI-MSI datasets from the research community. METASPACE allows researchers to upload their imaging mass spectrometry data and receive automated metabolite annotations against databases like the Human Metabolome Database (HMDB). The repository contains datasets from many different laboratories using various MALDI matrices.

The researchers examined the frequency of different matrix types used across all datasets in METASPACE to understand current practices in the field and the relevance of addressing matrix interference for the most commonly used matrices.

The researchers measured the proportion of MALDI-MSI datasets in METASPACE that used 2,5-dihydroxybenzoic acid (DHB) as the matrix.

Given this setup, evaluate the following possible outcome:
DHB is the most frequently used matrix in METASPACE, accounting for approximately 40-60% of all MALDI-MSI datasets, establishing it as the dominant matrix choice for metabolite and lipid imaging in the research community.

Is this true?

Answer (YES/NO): YES